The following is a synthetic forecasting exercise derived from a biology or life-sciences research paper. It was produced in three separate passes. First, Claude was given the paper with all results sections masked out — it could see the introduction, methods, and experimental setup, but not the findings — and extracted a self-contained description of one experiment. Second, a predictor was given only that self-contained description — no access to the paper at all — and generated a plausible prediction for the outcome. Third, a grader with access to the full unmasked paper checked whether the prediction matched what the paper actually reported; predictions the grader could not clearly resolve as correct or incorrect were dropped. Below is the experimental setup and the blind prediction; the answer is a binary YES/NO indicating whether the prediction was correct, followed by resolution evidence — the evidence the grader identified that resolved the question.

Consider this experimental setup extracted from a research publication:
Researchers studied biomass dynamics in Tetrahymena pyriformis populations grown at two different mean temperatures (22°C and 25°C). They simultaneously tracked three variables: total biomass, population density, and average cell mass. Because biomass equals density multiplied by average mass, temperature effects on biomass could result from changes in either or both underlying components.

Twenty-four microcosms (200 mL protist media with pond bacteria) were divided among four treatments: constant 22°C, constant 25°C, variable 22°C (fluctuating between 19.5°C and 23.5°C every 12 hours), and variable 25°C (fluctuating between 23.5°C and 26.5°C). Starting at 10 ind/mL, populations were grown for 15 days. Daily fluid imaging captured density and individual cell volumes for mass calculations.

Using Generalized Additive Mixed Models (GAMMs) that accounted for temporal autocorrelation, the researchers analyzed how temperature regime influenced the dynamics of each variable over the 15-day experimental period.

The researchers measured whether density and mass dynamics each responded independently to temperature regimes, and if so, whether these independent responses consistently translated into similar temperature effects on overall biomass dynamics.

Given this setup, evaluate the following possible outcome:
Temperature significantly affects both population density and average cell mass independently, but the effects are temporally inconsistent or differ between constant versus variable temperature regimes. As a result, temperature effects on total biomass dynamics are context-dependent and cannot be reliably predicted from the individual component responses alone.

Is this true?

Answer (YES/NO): NO